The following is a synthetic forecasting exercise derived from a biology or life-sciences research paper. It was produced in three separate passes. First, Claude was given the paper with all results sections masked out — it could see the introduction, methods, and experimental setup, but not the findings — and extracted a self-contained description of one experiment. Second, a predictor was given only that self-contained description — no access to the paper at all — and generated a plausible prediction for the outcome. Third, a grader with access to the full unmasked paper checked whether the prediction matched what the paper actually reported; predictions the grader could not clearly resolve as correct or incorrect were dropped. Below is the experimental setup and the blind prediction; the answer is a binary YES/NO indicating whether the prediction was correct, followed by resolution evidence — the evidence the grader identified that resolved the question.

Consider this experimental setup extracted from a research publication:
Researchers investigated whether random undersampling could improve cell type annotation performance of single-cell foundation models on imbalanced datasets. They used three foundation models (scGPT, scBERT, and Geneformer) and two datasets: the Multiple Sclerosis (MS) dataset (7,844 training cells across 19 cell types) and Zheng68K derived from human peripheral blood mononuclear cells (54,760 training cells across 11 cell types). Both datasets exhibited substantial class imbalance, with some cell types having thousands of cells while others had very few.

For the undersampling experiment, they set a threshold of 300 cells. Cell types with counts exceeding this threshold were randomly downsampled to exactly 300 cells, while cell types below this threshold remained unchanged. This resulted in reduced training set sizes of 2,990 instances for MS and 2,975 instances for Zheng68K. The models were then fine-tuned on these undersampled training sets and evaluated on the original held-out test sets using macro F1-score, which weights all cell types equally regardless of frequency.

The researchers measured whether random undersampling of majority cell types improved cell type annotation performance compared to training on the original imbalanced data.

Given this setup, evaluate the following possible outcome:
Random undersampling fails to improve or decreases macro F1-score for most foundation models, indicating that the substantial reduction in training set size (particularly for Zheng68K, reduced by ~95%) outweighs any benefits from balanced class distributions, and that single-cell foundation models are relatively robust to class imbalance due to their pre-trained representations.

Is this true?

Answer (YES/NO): NO